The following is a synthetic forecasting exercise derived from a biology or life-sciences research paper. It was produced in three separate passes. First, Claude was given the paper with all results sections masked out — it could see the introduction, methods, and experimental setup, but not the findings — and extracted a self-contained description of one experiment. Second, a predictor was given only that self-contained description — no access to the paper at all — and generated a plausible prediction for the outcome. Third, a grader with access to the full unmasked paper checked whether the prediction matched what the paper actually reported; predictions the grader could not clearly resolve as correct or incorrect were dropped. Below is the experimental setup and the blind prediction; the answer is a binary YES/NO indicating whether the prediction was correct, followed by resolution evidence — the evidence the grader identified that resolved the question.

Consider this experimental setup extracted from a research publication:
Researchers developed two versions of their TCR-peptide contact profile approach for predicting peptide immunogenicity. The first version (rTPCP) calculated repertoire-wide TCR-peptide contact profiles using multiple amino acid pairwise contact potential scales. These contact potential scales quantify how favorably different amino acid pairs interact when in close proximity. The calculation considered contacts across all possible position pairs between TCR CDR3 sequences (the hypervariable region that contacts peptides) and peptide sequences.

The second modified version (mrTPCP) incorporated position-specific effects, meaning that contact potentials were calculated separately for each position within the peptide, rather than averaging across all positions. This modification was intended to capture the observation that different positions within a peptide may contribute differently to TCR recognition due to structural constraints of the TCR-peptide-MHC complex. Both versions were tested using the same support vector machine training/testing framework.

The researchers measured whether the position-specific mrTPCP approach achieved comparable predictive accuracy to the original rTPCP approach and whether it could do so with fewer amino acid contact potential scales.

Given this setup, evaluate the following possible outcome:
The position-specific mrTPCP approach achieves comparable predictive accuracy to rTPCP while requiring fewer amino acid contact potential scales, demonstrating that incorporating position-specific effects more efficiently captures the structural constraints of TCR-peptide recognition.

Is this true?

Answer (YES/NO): YES